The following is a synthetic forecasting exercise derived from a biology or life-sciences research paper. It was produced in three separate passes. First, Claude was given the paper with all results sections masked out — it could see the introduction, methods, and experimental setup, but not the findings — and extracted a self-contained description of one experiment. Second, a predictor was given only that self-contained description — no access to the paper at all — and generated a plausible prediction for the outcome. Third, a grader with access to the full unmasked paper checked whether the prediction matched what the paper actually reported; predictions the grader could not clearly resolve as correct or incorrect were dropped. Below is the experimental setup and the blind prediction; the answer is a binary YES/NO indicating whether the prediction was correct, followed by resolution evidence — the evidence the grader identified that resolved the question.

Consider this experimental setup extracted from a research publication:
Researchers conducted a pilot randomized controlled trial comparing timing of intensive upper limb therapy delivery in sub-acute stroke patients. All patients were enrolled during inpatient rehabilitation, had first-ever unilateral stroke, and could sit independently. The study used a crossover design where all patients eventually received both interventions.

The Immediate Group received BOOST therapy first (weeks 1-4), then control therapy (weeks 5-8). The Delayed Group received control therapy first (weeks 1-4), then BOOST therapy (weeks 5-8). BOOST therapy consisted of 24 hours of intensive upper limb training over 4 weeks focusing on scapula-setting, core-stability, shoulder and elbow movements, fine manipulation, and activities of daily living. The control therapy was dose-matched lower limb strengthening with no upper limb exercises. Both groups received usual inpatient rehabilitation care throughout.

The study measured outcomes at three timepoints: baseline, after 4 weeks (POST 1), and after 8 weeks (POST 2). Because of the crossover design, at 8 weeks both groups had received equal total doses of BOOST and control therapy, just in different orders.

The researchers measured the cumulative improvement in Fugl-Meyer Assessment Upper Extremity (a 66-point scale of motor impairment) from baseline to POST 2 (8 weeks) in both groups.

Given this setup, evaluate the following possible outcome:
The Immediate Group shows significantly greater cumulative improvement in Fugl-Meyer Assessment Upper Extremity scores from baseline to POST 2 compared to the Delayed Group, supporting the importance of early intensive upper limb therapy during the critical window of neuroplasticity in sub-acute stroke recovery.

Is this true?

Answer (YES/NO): NO